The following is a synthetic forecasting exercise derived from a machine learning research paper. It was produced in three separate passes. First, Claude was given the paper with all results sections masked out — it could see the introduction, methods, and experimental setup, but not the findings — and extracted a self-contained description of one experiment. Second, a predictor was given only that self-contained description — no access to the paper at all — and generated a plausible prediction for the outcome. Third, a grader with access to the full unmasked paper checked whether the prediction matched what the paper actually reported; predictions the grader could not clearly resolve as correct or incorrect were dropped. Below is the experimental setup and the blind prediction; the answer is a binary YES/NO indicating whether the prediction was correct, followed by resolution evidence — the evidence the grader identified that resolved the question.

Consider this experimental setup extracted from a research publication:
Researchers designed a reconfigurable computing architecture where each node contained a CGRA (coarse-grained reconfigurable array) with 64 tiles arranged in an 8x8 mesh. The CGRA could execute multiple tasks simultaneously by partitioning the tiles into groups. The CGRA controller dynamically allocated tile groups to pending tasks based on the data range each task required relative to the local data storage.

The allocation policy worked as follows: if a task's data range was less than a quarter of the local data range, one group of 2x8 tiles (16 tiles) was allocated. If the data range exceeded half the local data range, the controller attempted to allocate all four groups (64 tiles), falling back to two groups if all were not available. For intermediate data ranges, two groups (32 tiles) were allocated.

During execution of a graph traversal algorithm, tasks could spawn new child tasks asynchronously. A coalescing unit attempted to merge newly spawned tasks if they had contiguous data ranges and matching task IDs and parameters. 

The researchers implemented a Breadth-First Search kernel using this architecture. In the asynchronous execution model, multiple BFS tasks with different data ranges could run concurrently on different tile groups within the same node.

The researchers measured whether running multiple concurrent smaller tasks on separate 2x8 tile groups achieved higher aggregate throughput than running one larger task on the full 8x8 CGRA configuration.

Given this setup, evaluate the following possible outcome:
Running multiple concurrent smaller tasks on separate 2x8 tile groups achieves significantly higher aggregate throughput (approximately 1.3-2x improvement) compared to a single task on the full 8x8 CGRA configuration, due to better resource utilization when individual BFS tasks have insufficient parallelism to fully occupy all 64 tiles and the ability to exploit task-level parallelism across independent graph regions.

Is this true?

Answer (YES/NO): YES